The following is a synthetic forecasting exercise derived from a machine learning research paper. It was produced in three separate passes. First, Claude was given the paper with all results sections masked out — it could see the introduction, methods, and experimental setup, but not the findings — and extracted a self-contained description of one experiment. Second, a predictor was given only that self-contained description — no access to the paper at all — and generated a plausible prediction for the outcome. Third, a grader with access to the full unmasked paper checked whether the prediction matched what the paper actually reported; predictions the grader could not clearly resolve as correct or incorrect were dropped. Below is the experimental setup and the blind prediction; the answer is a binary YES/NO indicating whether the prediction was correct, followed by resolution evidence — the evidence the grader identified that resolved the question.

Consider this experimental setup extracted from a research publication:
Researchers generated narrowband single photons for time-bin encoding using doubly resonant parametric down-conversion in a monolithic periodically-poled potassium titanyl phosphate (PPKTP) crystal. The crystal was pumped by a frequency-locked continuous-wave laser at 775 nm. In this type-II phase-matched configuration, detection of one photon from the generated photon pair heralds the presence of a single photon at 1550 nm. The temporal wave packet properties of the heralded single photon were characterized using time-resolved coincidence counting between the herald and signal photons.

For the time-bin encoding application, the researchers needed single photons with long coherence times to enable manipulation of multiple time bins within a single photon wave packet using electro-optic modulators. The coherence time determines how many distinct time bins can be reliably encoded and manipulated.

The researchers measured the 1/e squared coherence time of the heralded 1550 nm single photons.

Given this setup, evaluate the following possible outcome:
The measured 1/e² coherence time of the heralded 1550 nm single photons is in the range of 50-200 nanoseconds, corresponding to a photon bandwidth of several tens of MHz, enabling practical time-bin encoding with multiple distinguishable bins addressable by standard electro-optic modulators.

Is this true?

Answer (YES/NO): NO